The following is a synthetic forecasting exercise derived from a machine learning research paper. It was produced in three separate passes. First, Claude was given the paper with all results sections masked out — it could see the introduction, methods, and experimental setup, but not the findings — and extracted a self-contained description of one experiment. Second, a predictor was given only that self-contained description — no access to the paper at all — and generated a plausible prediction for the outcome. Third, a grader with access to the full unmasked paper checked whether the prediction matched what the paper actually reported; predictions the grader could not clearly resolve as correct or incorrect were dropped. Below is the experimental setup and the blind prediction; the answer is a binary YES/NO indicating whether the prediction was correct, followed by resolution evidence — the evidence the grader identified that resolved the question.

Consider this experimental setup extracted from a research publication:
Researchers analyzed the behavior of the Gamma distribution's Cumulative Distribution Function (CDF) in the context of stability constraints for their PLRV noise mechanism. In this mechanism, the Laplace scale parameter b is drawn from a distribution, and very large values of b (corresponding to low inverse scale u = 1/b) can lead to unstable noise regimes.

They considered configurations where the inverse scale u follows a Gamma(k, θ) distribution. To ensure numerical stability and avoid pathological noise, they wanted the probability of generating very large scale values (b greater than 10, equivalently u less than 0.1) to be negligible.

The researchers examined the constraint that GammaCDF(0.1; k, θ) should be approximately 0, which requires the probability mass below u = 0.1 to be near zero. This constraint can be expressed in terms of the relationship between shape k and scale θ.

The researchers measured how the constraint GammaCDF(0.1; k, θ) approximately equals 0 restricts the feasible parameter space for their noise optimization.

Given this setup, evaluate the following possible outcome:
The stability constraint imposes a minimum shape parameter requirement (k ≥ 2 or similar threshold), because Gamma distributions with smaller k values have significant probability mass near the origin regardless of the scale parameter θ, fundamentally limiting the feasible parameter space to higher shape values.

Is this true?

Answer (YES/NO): NO